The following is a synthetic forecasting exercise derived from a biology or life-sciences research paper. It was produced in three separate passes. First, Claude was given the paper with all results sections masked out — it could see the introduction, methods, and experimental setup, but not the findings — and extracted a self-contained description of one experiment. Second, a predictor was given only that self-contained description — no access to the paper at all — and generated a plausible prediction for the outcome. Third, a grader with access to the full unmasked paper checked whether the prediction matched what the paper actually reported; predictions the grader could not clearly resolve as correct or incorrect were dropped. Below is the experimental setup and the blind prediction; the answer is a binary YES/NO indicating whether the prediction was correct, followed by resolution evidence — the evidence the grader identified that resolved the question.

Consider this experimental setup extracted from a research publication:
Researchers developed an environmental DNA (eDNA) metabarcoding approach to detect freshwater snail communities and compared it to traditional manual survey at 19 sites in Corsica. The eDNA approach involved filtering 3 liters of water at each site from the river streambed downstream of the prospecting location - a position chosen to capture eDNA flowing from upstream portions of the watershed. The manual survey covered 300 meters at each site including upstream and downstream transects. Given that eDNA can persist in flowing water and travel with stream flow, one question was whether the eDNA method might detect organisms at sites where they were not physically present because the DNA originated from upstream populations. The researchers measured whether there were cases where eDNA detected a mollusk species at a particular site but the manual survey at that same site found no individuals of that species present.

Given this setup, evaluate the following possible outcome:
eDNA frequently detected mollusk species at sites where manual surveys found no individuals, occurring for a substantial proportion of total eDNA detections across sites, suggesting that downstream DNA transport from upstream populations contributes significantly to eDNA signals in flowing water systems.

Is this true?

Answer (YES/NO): YES